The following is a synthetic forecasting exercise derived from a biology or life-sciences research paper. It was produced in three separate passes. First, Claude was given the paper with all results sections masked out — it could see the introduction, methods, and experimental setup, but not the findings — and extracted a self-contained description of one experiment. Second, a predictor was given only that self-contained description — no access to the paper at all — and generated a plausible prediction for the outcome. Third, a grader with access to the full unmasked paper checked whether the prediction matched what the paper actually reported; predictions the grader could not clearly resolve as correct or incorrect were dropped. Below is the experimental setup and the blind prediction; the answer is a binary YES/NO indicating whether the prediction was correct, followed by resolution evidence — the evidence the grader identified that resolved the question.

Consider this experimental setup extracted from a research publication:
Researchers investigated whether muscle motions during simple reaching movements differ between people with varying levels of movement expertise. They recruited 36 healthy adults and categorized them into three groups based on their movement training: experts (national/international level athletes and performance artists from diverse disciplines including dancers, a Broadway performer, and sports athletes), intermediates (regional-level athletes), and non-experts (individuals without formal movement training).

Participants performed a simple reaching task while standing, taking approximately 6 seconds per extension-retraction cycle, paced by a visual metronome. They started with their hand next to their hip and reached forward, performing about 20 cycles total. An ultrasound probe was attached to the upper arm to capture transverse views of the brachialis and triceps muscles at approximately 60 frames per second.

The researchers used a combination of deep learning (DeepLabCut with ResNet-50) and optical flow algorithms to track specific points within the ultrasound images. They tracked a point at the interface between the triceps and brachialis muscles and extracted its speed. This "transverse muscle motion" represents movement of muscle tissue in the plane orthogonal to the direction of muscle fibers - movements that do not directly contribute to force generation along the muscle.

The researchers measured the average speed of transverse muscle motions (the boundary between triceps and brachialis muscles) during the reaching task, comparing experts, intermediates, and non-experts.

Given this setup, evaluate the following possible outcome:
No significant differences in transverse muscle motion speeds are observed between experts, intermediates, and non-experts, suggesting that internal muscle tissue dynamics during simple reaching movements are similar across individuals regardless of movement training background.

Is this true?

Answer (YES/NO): NO